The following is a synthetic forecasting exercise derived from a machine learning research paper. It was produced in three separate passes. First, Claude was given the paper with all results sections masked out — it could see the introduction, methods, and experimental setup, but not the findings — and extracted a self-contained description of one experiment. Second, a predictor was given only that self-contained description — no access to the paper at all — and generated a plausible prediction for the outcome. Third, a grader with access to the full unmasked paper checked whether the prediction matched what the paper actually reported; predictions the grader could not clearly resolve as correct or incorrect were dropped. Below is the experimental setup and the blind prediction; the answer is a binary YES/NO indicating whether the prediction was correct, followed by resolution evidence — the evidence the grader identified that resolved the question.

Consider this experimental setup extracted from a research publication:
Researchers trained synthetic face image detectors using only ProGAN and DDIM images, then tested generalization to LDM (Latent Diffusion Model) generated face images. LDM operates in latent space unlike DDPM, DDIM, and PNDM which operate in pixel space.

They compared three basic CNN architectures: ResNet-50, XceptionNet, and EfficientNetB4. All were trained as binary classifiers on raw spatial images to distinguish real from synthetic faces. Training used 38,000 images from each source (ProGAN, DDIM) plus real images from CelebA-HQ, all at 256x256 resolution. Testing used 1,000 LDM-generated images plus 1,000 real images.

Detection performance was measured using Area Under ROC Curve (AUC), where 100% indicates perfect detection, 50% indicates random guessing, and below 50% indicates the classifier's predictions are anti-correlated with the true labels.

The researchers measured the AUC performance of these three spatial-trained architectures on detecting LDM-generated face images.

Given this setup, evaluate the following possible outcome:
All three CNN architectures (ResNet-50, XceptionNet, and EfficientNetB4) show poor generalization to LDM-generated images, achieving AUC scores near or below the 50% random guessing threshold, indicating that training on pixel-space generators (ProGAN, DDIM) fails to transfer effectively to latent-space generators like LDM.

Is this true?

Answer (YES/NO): NO